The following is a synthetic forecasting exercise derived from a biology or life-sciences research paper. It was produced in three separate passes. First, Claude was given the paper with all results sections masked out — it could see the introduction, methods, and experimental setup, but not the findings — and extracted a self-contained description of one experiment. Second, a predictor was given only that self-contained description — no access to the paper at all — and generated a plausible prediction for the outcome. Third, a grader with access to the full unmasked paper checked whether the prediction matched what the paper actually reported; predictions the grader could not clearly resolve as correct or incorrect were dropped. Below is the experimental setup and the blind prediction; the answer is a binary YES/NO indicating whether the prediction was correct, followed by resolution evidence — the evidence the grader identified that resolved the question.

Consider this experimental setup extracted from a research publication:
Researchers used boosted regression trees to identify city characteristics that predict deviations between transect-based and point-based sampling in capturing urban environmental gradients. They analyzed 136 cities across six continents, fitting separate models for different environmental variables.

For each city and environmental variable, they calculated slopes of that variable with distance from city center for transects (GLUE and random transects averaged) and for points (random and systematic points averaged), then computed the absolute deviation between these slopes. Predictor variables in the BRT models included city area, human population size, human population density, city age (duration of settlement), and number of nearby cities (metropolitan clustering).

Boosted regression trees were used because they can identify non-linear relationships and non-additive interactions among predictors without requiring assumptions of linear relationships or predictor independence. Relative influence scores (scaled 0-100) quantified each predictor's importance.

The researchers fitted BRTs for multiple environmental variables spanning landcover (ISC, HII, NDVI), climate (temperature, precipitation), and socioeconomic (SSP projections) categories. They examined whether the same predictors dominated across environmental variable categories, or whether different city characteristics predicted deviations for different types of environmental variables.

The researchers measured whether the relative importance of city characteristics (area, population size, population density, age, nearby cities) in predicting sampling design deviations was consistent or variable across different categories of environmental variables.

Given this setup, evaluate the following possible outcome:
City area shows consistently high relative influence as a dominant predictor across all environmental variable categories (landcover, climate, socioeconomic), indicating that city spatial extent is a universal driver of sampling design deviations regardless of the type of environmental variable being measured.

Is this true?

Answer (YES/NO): NO